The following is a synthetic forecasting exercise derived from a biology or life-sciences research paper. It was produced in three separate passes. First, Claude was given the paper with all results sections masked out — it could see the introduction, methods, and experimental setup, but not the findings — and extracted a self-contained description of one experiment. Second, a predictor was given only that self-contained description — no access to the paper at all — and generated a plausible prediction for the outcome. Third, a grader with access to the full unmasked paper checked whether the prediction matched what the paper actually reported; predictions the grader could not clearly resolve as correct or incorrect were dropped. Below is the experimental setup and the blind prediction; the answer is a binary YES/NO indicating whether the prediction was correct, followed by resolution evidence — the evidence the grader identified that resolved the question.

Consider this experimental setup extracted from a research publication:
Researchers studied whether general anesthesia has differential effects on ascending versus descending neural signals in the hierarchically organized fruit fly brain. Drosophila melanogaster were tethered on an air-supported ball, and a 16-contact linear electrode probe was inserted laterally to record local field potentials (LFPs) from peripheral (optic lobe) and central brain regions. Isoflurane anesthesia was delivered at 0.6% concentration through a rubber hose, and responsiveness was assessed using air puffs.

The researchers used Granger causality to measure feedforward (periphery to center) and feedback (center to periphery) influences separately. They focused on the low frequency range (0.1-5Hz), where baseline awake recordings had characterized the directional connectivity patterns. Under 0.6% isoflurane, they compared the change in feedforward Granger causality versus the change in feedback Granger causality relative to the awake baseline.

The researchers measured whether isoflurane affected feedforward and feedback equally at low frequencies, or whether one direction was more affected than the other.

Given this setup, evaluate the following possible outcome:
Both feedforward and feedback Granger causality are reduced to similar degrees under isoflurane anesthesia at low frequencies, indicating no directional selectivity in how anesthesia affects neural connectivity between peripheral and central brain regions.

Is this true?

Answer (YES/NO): NO